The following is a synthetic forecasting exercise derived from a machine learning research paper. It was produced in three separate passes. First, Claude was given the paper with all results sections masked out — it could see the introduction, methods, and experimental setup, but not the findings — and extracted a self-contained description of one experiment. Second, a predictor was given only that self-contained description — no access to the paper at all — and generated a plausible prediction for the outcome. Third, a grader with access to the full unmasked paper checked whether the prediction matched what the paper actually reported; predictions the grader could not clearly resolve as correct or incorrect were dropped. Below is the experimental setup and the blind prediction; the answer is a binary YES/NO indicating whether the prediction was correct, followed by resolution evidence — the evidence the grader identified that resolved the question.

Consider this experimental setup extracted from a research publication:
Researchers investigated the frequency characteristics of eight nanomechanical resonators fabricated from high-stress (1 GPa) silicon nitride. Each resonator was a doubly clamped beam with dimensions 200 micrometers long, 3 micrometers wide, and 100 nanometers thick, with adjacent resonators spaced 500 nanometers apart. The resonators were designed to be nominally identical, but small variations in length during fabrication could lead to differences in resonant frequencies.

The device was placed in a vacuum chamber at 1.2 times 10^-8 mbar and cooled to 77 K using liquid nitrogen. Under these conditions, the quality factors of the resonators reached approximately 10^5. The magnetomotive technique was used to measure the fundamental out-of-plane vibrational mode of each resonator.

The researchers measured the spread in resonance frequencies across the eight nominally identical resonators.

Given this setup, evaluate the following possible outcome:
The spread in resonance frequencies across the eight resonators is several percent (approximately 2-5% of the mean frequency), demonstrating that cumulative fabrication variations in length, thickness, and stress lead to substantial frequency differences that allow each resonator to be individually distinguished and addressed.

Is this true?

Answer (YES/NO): YES